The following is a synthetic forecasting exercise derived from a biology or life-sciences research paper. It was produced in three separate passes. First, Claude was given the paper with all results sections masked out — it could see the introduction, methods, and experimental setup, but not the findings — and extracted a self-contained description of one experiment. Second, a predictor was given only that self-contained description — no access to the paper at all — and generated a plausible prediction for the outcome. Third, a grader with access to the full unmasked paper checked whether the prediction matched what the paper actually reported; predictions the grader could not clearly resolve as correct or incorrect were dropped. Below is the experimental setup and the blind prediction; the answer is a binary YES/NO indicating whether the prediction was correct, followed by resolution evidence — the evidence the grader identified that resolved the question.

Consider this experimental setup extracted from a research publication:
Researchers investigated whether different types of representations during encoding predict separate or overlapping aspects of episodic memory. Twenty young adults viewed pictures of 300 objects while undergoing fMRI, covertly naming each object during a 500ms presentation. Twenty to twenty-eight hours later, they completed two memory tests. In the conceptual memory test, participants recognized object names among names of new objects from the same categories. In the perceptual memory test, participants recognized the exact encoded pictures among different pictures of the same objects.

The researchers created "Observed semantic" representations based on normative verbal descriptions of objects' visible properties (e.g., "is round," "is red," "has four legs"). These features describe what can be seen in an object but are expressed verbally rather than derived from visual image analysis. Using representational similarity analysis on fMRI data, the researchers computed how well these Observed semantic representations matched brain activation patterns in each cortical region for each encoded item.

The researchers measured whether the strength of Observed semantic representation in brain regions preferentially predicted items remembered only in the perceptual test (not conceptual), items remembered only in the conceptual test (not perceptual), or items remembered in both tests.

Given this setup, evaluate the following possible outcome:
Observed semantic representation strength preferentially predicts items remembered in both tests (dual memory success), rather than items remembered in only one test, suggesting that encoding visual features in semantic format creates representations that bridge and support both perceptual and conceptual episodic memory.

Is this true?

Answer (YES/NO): NO